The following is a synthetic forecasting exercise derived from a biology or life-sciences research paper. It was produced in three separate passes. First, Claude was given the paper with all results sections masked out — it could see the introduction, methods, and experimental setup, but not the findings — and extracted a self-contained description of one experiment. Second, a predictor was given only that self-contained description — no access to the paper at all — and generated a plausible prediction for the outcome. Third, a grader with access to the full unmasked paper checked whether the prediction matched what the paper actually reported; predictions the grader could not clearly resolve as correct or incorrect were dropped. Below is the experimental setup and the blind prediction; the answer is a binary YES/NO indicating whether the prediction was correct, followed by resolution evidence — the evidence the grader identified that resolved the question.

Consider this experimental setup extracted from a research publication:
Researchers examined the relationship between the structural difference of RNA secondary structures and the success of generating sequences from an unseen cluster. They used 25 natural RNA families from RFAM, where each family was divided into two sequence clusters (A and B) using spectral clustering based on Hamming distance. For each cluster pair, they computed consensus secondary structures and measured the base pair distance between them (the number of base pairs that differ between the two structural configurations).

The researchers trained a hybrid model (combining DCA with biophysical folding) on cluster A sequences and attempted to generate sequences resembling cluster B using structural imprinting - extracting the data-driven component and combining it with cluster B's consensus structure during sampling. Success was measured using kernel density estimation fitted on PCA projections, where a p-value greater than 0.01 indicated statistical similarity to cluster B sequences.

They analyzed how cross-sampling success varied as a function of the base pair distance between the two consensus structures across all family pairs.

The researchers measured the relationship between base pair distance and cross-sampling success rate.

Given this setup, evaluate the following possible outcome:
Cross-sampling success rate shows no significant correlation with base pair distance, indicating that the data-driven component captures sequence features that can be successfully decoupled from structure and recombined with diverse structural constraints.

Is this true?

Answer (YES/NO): NO